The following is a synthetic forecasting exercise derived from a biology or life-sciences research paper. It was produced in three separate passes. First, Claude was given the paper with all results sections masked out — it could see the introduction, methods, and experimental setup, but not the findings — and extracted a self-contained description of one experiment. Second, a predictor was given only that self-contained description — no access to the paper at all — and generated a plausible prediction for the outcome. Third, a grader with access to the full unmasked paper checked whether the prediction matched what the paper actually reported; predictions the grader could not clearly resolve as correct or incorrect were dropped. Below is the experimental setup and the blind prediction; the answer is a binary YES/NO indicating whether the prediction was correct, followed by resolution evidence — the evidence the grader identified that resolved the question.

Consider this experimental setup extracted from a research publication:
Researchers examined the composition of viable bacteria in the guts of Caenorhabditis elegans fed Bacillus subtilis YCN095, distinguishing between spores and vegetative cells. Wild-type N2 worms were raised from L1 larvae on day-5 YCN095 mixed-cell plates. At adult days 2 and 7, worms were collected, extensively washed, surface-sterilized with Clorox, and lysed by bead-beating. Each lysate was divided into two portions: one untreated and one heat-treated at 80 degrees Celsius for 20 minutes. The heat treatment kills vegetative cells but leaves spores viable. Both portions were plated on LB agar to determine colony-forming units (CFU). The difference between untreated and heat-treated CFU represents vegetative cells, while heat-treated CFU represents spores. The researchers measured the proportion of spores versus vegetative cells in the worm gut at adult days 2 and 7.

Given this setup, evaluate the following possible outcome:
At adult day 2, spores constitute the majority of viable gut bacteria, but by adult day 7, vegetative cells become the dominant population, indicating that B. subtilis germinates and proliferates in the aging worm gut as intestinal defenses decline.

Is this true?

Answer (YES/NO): NO